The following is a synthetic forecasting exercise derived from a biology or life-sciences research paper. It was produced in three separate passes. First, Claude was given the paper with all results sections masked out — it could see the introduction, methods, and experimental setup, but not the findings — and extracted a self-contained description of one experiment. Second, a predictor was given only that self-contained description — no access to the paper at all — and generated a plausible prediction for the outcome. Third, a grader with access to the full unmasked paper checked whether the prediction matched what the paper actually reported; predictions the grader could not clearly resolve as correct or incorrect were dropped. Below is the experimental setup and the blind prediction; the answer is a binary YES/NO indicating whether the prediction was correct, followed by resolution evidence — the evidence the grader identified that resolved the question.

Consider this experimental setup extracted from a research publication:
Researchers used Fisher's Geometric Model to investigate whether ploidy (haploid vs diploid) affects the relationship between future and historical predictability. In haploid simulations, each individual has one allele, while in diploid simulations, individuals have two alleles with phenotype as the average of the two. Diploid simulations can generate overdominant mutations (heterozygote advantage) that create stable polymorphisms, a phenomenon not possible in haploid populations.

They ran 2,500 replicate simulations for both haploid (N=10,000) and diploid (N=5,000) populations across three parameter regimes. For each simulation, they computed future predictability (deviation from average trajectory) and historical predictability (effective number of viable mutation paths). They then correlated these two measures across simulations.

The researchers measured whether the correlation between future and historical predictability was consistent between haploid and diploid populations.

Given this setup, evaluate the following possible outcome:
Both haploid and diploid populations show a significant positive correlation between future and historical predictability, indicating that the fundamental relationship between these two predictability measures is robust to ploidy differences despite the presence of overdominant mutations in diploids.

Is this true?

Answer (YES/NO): NO